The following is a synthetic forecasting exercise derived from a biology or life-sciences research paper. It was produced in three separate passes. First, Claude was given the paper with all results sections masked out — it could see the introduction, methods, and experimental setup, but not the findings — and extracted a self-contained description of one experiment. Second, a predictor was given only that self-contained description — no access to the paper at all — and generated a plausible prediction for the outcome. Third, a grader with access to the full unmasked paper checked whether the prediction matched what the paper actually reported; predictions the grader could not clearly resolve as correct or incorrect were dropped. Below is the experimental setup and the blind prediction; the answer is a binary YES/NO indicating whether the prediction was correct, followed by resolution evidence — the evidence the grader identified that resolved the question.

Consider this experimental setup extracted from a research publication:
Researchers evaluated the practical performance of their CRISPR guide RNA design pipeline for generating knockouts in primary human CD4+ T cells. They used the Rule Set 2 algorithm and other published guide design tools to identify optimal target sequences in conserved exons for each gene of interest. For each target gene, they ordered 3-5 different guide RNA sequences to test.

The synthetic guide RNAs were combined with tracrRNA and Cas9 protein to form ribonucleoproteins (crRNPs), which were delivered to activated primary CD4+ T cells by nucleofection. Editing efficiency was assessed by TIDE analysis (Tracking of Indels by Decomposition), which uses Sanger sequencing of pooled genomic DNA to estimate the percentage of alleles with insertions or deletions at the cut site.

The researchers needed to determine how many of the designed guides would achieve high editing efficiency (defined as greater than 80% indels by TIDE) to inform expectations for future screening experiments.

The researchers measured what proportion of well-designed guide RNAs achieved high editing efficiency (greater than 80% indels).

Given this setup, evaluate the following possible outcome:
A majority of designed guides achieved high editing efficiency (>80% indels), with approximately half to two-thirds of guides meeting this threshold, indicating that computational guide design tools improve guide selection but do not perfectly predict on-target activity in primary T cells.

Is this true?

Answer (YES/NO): NO